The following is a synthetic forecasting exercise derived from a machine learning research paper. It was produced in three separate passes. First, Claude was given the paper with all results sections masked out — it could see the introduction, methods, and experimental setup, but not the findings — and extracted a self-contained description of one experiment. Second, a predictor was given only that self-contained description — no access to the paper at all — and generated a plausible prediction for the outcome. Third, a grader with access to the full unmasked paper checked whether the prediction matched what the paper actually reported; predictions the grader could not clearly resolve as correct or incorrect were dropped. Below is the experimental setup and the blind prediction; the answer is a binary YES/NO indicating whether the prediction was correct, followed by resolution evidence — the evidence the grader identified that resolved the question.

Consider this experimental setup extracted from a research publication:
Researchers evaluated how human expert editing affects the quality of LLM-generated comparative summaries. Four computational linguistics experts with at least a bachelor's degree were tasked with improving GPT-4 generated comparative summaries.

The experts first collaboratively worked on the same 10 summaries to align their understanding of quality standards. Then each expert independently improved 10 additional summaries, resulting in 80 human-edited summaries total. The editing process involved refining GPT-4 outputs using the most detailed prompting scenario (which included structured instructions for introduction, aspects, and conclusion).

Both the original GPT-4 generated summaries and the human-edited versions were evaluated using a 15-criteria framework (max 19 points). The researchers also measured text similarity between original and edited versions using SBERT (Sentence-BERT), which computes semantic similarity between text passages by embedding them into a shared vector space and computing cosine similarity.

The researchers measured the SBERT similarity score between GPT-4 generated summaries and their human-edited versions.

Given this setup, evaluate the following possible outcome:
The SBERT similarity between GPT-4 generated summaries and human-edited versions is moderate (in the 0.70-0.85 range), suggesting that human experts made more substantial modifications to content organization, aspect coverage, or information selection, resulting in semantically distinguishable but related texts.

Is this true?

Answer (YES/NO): NO